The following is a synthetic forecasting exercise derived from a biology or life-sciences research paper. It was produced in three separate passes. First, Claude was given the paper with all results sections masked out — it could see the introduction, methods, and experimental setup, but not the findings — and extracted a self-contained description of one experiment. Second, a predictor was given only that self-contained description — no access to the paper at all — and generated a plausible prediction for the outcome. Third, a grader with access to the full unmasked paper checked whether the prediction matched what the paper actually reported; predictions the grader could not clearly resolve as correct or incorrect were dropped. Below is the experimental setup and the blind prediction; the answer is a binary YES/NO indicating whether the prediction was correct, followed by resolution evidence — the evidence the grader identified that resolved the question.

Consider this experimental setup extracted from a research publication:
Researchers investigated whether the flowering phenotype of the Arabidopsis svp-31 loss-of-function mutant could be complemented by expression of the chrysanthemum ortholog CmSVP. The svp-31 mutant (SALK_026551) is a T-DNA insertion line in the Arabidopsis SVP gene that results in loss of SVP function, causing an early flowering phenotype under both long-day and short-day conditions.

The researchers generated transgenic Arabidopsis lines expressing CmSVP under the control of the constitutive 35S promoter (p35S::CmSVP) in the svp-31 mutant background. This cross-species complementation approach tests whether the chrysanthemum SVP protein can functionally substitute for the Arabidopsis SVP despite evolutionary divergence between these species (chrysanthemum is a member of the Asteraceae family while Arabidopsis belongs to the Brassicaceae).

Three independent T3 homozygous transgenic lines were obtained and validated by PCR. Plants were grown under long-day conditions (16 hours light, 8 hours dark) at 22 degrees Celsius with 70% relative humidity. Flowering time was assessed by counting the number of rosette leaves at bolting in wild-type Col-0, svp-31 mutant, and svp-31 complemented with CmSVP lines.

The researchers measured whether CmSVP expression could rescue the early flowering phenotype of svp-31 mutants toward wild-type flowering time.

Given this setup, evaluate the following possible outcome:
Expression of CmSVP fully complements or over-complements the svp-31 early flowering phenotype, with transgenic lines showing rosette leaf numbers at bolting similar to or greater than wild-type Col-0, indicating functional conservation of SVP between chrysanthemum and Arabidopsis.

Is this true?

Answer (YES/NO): YES